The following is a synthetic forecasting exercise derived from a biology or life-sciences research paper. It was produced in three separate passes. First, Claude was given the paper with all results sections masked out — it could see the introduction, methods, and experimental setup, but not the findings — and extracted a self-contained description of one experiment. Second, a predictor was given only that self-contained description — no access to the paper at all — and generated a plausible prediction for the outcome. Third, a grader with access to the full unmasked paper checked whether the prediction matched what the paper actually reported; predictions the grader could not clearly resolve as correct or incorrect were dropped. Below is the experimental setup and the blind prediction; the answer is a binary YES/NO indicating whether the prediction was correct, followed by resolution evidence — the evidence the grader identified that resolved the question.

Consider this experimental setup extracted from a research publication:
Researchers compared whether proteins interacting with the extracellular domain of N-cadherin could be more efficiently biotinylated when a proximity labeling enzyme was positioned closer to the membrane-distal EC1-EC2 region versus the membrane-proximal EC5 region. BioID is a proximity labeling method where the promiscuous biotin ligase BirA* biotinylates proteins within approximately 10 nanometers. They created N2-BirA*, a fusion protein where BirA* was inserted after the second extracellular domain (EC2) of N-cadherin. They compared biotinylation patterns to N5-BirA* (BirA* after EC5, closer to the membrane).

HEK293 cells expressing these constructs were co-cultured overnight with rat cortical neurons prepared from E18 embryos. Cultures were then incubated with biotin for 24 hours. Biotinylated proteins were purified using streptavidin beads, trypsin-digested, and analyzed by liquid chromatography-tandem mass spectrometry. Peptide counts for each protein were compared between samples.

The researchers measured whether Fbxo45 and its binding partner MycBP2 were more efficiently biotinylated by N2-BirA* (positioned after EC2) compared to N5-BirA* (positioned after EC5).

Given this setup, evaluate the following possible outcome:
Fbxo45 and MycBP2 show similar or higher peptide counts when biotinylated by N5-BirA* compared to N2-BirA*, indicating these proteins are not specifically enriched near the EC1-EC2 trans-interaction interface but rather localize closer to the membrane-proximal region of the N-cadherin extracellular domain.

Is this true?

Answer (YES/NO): NO